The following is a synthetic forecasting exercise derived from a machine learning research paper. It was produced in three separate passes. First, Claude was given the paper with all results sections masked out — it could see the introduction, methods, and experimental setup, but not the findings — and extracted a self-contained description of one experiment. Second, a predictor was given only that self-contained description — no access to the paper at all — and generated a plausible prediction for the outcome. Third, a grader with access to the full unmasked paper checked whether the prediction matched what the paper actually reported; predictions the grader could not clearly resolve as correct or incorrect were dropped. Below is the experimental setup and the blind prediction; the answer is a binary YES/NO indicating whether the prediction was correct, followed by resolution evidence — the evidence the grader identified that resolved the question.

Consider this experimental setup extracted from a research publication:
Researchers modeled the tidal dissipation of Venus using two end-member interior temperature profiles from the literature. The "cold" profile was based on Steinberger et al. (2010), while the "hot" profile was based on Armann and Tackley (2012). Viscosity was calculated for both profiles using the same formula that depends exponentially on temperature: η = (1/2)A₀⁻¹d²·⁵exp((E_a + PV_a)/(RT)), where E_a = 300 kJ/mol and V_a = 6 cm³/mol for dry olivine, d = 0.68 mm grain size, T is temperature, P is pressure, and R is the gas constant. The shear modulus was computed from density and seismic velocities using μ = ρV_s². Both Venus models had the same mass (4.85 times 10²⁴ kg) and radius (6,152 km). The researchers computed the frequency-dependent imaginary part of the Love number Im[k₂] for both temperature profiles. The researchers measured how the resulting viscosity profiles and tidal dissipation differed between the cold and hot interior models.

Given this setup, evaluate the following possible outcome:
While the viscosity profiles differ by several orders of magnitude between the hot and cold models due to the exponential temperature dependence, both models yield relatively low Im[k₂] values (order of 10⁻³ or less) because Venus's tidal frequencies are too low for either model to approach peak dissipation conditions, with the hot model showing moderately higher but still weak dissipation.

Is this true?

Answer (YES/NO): NO